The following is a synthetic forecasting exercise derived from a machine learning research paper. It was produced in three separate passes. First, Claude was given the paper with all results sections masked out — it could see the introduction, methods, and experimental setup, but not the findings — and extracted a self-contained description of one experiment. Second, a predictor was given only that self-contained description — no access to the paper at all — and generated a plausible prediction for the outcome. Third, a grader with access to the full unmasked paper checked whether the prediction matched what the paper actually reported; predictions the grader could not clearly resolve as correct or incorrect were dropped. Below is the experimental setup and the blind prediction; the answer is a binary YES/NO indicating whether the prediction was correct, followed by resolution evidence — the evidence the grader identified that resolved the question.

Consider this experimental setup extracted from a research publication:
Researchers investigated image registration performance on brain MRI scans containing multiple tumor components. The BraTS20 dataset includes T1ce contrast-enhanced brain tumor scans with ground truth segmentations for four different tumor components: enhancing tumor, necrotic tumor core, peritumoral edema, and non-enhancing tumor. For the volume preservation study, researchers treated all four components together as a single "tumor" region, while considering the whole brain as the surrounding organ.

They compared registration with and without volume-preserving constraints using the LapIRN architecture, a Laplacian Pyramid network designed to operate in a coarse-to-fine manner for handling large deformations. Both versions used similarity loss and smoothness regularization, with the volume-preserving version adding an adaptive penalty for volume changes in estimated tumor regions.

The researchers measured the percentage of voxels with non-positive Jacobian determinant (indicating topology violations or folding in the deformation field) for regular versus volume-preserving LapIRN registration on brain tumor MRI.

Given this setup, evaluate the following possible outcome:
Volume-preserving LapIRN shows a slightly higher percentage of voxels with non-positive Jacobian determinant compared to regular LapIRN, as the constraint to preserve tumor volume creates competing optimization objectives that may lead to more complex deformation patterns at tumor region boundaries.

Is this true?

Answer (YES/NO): NO